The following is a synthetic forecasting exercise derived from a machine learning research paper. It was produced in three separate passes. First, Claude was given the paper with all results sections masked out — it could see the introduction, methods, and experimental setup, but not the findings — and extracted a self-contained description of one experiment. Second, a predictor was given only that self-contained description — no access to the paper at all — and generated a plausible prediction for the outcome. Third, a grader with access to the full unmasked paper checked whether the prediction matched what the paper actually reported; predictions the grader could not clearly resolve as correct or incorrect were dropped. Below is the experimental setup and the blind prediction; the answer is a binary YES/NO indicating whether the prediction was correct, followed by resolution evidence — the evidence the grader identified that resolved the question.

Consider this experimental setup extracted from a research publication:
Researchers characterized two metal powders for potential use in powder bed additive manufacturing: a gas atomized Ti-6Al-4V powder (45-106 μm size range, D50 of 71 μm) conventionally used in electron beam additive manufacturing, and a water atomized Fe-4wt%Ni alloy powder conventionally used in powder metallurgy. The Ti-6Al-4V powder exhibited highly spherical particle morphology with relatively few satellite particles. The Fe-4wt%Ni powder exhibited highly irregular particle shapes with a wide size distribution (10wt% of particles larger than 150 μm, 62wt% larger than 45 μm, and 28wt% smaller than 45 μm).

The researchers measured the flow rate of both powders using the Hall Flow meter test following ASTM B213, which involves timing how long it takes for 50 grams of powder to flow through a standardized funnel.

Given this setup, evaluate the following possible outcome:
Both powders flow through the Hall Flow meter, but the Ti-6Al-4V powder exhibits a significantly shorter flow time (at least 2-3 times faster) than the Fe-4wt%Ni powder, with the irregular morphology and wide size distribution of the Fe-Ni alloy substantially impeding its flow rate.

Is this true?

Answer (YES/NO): NO